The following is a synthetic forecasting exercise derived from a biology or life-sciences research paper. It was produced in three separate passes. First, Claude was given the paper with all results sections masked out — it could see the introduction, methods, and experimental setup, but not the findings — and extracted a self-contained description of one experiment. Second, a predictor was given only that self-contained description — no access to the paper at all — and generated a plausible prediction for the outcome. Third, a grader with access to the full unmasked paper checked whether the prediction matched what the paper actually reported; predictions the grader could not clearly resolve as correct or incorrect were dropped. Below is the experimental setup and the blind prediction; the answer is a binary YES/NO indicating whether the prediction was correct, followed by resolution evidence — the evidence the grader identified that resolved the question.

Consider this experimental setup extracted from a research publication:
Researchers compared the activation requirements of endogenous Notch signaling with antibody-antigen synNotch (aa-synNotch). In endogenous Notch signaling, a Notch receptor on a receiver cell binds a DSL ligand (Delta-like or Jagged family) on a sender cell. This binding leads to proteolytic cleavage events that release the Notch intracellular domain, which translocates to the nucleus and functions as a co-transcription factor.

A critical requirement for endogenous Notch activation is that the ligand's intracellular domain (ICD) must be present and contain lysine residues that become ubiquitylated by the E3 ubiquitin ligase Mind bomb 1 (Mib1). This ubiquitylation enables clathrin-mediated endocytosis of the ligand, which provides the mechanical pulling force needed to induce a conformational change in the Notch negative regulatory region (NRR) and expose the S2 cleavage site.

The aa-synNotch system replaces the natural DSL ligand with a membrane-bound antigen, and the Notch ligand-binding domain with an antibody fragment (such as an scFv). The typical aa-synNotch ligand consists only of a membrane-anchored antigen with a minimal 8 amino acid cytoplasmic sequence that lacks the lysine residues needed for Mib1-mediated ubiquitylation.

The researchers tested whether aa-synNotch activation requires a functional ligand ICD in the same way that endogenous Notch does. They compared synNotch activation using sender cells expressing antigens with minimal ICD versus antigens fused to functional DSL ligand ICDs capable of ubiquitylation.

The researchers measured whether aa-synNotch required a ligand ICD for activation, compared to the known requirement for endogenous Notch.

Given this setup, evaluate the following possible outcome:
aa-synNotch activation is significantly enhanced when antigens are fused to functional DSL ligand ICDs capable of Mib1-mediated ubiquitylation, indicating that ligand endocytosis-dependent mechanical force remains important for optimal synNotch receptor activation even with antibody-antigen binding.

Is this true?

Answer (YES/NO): NO